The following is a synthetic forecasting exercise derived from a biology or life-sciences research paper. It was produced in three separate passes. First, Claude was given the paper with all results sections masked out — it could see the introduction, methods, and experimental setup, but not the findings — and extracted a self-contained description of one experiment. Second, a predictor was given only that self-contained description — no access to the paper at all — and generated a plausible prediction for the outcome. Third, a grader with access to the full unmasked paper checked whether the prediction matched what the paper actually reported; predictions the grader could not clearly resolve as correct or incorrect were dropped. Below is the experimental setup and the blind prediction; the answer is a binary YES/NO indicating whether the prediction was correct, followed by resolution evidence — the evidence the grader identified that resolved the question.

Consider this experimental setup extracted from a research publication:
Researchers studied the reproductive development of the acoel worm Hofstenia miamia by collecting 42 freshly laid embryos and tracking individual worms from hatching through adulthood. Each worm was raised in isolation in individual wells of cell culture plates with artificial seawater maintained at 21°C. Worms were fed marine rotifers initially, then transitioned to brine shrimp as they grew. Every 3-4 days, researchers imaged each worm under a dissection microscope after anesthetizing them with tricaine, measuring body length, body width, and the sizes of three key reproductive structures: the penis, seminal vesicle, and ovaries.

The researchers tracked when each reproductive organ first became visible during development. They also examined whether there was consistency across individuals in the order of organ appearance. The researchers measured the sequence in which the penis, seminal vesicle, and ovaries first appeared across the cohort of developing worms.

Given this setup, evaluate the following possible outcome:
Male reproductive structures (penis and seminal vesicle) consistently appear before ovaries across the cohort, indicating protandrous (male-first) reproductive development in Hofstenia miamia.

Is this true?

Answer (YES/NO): NO